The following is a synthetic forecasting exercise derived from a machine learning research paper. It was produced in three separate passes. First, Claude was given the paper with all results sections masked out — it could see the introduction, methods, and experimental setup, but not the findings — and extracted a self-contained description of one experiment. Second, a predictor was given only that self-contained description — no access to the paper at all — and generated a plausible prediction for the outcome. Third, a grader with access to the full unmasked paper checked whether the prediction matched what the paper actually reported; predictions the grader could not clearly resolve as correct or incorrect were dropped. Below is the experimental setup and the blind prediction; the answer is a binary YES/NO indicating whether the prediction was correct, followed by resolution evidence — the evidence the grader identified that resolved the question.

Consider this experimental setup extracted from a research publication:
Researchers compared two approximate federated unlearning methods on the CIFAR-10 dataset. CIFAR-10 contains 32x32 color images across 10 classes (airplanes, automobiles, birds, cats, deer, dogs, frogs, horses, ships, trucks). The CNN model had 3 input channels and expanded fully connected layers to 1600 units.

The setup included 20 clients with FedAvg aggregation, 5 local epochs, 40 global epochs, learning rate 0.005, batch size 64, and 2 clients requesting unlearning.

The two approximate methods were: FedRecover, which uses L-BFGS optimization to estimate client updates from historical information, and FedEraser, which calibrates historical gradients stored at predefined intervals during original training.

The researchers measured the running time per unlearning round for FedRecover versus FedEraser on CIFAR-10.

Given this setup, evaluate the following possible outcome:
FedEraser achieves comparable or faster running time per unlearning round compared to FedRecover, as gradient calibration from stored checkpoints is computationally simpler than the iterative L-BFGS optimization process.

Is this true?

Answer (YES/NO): YES